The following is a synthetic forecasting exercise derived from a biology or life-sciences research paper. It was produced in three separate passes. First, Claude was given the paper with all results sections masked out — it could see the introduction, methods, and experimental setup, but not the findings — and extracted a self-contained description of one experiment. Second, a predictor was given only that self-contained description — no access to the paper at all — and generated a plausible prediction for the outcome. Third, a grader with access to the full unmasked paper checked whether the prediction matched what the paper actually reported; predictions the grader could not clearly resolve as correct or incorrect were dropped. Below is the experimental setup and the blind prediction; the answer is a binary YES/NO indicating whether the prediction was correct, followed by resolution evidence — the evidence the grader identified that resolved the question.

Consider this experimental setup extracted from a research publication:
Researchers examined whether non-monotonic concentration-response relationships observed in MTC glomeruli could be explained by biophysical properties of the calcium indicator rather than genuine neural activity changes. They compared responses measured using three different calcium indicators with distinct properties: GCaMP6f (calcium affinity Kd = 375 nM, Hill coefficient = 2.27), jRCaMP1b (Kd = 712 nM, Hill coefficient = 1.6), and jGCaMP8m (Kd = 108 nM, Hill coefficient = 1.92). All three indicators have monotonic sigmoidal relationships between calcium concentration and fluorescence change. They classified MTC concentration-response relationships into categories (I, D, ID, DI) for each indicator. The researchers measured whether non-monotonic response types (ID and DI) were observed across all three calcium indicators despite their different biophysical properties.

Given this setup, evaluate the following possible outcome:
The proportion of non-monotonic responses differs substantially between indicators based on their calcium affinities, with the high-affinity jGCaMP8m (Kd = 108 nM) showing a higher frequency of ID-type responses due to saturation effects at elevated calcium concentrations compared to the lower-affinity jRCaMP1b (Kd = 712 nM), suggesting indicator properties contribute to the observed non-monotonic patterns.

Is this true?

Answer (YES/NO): NO